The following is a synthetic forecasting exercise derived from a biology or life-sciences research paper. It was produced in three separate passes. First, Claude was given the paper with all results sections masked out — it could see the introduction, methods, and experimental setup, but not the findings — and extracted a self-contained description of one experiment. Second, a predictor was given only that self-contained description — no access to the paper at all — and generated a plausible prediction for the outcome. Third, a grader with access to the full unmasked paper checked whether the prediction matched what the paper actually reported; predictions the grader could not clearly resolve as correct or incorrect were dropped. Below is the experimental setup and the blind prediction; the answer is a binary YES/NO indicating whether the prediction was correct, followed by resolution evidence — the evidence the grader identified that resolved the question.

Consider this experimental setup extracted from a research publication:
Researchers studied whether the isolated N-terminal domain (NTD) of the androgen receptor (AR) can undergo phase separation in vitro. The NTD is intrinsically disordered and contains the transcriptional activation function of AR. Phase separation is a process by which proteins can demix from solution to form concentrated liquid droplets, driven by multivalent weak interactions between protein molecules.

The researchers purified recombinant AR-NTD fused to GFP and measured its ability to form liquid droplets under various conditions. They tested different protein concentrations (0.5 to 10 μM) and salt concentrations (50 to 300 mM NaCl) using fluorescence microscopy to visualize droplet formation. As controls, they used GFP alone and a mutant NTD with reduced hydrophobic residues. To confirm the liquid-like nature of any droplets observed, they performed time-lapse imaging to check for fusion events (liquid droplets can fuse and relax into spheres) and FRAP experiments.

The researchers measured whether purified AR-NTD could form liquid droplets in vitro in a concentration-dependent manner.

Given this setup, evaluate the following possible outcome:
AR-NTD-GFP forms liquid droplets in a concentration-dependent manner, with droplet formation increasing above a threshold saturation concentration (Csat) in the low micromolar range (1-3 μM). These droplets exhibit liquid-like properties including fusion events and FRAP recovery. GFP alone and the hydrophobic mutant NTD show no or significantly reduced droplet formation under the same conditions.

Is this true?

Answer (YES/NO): NO